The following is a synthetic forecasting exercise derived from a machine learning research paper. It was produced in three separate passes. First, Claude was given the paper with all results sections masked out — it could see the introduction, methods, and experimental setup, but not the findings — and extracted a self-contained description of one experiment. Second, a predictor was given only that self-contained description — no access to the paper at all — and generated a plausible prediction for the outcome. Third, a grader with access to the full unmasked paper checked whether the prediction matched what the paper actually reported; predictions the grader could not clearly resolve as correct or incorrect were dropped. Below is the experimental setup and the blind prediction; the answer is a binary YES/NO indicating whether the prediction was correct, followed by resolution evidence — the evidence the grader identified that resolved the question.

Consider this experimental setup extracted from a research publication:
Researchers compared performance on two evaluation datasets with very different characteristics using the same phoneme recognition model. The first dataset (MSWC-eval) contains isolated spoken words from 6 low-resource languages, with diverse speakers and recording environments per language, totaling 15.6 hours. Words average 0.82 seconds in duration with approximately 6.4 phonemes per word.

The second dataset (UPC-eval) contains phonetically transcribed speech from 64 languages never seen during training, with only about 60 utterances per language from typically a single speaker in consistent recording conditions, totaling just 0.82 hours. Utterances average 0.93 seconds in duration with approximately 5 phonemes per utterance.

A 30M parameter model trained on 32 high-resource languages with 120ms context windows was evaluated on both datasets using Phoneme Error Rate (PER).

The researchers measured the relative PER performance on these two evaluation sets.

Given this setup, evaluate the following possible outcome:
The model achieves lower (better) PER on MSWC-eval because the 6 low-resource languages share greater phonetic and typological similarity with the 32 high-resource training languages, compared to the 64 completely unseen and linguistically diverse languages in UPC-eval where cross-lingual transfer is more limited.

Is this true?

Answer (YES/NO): YES